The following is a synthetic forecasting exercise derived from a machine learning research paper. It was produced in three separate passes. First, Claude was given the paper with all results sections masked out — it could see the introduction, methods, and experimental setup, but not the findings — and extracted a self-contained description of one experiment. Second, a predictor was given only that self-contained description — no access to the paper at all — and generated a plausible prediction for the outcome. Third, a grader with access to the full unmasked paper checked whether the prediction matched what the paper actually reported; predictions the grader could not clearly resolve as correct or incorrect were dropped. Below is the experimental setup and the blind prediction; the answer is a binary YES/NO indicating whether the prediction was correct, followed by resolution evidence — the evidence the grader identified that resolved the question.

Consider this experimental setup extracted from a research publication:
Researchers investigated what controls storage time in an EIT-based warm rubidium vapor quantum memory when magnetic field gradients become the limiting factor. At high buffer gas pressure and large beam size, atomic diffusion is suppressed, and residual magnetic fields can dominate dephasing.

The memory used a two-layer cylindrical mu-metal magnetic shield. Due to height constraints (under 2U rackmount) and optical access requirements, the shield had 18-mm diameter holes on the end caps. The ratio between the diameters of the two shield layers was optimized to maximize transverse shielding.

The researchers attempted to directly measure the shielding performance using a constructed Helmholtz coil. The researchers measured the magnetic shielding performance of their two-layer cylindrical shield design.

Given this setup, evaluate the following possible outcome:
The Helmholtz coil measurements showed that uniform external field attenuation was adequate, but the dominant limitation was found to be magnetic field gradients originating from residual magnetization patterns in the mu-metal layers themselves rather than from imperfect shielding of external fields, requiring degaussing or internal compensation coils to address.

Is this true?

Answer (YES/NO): NO